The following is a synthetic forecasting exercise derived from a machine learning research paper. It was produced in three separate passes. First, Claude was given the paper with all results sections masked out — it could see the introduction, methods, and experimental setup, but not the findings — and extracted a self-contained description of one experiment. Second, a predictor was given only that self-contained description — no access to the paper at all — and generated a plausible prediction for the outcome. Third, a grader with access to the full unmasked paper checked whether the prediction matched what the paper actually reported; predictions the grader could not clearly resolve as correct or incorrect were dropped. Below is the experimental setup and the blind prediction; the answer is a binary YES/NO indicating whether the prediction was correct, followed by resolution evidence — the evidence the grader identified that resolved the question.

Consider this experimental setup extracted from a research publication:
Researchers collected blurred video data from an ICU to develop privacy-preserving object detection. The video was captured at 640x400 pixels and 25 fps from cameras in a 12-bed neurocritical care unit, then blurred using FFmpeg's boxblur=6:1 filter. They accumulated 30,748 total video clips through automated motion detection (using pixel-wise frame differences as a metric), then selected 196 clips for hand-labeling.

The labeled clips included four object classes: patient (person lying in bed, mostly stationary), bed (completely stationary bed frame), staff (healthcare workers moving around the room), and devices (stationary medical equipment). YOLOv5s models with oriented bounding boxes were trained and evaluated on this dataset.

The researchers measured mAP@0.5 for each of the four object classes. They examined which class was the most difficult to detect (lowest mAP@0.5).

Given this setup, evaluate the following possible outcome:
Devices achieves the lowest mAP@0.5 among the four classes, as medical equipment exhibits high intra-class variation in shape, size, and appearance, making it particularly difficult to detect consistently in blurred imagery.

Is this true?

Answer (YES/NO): NO